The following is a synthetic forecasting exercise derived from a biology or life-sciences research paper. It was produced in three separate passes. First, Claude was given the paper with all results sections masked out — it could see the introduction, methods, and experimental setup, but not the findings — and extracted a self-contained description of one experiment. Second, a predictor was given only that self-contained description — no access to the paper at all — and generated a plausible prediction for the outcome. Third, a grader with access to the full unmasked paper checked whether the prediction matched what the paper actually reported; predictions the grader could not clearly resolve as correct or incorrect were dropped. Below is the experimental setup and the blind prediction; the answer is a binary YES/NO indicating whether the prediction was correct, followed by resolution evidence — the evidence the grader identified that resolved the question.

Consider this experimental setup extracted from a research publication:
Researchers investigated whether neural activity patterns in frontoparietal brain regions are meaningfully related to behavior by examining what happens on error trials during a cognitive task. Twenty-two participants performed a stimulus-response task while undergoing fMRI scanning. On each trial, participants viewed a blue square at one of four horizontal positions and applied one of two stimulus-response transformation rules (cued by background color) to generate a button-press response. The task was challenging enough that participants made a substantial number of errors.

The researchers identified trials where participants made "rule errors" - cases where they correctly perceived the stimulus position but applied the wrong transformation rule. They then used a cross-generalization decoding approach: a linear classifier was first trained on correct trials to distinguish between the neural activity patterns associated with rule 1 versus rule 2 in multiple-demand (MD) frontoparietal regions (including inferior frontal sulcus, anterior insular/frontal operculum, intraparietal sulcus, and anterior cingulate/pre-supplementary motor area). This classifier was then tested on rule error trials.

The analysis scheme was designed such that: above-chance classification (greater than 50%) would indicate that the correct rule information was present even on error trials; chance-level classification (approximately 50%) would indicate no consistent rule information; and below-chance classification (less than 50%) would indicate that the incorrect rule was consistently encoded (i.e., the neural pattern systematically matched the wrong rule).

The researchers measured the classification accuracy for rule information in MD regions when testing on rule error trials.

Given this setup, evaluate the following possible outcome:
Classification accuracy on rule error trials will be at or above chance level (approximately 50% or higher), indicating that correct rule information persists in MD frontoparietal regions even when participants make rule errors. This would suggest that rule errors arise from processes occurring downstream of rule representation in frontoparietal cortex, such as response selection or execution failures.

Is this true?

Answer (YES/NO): NO